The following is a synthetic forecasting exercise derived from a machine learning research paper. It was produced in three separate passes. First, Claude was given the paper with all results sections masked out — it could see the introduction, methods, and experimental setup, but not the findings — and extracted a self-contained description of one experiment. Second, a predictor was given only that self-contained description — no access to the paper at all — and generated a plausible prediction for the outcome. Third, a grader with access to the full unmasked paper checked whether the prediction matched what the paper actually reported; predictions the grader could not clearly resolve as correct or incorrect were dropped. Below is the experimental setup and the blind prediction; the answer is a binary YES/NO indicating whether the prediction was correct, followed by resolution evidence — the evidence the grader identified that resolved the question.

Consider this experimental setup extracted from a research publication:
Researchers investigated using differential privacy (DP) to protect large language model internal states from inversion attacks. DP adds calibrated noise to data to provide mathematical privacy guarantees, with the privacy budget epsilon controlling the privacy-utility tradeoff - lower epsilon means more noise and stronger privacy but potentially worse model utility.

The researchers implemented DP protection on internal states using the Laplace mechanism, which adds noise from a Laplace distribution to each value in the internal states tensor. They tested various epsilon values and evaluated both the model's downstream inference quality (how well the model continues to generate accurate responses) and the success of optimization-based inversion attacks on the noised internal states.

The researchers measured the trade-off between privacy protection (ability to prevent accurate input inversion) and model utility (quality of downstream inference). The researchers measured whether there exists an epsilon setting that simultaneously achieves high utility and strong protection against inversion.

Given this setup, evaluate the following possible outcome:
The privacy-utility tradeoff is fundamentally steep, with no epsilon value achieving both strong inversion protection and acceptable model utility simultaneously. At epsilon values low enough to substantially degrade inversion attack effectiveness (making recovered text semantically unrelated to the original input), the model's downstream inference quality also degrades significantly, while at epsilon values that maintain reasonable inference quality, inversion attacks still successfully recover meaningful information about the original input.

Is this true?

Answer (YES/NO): YES